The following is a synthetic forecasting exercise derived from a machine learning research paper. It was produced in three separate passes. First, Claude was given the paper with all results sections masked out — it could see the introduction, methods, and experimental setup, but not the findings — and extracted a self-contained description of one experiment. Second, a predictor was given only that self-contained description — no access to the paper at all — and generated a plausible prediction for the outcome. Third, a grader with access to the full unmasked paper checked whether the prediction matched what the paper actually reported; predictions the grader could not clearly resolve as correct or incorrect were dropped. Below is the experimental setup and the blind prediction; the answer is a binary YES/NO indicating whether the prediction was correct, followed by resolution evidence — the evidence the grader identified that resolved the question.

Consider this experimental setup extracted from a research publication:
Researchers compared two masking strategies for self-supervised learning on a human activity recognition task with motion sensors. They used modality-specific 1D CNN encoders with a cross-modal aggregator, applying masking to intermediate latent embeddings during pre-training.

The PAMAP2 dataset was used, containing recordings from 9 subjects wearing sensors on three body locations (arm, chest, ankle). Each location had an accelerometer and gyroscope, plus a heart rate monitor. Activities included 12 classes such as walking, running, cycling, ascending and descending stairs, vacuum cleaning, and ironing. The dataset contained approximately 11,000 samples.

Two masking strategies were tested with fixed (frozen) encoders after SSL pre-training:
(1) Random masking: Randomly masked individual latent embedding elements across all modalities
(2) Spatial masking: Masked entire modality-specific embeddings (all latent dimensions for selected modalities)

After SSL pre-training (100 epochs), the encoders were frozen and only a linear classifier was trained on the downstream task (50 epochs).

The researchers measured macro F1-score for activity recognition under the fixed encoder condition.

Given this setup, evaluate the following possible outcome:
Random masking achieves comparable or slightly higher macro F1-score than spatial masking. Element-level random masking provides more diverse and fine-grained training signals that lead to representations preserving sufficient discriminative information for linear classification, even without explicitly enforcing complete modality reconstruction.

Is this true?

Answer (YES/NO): NO